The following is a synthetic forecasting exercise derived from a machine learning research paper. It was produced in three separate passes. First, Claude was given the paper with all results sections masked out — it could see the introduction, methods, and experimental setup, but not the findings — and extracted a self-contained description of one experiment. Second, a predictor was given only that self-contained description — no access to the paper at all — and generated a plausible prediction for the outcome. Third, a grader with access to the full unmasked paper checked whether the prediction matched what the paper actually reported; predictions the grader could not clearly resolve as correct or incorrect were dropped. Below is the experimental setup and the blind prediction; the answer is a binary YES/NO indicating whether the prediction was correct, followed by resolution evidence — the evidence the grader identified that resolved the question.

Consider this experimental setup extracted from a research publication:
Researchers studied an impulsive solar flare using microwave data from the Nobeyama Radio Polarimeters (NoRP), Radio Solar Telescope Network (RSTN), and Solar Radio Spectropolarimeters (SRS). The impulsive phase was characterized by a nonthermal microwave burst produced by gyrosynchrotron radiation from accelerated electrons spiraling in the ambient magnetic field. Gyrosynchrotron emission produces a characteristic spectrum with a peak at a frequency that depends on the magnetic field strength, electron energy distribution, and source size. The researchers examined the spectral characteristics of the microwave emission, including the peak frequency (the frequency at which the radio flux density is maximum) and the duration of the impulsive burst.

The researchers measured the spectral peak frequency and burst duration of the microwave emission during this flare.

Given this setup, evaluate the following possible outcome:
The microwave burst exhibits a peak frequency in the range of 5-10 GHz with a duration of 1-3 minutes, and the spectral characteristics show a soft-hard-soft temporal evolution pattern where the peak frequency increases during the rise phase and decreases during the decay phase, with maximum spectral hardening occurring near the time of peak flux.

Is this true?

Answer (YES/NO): NO